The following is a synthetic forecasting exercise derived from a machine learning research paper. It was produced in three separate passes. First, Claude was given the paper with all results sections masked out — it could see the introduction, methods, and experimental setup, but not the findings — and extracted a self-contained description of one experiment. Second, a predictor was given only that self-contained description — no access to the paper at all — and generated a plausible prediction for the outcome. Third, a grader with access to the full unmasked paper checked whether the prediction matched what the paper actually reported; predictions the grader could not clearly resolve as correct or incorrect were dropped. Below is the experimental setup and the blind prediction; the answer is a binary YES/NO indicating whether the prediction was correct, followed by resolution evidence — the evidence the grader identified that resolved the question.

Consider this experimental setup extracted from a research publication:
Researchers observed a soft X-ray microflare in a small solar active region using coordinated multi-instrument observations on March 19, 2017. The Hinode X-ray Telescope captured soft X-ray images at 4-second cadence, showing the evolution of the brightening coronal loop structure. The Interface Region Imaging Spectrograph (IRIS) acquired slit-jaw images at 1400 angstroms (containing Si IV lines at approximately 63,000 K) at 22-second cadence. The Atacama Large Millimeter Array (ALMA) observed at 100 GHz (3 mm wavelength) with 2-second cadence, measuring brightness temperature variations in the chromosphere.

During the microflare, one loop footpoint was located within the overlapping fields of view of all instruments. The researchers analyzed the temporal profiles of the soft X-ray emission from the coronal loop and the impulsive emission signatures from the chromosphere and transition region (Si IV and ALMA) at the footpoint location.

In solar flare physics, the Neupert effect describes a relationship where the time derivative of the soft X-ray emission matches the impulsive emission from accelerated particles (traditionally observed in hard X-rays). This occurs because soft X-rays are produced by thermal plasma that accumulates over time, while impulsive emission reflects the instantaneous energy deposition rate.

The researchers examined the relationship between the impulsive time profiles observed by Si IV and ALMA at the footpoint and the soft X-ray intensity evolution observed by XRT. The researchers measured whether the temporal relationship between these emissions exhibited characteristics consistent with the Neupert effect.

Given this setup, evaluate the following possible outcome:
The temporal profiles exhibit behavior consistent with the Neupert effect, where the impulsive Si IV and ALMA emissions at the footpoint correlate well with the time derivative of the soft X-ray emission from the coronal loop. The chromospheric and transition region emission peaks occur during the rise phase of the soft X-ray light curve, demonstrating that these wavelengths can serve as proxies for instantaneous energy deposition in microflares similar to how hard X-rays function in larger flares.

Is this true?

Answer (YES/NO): YES